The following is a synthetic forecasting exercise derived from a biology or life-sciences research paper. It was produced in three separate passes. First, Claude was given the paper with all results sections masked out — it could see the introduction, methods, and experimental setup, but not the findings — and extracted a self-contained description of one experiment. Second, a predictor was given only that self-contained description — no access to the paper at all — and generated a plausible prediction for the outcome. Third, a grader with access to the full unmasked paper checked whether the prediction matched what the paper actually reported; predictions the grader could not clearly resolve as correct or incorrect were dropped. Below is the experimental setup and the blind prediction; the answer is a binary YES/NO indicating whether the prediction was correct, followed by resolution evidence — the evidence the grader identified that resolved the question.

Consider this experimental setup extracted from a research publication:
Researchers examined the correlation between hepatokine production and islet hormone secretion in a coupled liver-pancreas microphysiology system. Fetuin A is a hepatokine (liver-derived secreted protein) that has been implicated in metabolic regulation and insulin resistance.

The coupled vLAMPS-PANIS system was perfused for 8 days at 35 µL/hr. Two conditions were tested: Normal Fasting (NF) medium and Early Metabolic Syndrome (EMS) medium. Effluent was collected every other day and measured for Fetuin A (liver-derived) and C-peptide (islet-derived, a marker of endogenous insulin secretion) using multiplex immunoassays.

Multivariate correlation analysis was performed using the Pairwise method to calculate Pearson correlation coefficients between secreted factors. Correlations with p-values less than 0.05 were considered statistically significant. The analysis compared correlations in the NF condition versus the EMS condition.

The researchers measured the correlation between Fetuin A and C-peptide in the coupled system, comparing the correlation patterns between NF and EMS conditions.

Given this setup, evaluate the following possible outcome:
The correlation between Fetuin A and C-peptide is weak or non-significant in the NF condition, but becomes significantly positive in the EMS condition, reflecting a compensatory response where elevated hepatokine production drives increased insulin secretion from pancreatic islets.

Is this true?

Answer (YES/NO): NO